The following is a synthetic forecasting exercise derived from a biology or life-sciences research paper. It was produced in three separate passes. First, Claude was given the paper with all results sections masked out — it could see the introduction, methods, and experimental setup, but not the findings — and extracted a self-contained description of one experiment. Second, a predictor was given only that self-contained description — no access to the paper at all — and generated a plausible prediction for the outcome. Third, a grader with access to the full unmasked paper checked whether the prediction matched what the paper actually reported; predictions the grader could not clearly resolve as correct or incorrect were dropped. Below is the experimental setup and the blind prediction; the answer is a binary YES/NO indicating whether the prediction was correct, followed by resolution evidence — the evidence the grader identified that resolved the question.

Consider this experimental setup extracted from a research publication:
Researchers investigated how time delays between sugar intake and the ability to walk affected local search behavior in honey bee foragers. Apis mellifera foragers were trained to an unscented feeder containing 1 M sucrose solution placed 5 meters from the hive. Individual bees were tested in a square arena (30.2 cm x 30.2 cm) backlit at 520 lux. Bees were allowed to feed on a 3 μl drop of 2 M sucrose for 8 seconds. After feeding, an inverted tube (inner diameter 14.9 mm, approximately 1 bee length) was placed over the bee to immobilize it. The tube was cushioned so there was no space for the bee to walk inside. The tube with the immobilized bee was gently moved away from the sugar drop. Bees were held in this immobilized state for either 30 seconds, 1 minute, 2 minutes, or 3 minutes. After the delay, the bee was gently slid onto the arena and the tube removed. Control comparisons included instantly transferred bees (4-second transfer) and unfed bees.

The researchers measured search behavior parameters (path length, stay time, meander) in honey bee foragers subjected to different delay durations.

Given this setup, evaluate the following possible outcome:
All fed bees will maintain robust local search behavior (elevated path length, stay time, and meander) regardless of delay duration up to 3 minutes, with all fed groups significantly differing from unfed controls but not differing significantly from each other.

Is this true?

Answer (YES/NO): NO